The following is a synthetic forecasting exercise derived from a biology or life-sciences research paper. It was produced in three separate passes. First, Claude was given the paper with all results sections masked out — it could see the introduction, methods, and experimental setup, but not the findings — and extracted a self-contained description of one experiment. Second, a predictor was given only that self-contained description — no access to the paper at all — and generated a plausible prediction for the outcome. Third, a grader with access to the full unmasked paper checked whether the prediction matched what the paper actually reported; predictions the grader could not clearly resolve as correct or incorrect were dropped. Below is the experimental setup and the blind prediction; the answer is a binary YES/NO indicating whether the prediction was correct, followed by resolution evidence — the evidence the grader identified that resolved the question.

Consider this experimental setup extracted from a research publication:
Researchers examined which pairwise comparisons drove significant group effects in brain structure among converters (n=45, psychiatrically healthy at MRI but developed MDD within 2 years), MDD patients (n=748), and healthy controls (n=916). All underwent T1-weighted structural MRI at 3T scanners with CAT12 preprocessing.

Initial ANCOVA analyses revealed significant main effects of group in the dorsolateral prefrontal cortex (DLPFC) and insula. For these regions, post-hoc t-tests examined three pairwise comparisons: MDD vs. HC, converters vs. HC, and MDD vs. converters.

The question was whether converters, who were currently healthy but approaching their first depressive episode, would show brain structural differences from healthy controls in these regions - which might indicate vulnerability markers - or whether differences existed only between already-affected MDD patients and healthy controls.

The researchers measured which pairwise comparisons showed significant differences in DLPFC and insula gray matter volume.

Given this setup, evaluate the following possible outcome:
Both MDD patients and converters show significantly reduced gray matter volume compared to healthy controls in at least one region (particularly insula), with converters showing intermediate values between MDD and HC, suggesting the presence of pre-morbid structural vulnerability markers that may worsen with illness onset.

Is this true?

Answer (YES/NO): NO